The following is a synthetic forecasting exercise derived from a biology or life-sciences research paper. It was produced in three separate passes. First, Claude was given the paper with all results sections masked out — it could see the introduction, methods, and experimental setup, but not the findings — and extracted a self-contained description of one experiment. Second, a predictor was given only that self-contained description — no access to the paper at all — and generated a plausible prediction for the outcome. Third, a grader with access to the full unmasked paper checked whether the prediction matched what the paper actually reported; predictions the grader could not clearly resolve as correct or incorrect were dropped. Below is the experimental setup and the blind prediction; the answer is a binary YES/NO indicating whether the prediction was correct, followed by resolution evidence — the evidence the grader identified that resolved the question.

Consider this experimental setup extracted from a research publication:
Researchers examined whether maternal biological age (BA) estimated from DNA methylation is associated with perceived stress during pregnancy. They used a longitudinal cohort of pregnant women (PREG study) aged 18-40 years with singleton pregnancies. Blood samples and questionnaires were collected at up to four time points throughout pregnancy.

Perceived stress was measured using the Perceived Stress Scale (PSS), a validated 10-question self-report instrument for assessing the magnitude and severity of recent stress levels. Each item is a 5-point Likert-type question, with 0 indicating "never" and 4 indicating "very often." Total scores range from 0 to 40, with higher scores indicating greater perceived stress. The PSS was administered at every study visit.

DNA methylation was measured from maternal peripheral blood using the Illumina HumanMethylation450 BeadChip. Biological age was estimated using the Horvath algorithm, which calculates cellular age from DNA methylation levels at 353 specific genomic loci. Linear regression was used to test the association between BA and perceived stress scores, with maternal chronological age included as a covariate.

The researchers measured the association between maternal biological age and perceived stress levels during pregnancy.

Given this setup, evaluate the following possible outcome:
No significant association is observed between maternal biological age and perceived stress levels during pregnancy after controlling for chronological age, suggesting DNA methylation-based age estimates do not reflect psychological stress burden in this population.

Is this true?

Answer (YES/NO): NO